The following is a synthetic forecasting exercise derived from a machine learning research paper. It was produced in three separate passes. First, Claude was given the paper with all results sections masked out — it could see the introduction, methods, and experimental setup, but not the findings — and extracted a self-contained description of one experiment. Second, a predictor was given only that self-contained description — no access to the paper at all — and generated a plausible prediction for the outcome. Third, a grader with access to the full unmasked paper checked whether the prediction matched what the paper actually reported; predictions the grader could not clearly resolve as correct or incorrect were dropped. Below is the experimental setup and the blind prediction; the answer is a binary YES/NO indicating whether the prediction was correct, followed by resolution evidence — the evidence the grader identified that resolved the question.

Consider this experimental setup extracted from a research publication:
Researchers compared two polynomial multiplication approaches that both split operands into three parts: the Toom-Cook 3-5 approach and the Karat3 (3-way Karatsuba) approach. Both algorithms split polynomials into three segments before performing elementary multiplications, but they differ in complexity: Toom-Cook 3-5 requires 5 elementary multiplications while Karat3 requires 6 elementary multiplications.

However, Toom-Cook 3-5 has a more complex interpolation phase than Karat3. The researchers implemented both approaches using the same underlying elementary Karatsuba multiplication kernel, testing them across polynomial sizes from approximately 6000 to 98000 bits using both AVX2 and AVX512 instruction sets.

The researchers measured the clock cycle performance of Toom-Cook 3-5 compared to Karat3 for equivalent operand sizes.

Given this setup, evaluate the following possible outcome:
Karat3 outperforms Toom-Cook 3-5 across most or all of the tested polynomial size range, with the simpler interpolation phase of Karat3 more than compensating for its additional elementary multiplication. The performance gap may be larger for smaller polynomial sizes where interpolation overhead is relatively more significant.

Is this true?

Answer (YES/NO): NO